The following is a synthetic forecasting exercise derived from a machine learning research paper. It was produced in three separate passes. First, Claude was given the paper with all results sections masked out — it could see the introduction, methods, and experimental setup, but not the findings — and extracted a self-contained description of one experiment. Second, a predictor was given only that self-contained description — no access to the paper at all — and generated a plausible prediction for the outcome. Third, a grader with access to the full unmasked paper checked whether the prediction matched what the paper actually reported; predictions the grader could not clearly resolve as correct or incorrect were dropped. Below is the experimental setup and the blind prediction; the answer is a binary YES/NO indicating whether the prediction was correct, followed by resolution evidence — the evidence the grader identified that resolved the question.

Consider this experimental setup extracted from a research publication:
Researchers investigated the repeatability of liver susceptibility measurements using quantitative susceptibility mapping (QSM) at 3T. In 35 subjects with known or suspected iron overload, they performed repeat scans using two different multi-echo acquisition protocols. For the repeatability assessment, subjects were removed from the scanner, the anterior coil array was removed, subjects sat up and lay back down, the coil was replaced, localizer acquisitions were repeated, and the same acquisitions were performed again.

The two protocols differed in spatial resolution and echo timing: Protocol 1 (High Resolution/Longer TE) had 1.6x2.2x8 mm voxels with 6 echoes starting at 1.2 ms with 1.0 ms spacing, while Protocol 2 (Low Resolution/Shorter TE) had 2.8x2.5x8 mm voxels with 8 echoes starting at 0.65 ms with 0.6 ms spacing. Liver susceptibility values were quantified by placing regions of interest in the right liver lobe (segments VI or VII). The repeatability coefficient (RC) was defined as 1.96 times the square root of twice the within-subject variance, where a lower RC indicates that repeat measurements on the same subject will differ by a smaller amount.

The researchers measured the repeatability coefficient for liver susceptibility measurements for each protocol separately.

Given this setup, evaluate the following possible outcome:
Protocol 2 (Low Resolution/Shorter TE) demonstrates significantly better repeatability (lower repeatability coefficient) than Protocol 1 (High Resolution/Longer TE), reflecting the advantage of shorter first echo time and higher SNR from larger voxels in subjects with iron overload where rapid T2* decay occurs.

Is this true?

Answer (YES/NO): NO